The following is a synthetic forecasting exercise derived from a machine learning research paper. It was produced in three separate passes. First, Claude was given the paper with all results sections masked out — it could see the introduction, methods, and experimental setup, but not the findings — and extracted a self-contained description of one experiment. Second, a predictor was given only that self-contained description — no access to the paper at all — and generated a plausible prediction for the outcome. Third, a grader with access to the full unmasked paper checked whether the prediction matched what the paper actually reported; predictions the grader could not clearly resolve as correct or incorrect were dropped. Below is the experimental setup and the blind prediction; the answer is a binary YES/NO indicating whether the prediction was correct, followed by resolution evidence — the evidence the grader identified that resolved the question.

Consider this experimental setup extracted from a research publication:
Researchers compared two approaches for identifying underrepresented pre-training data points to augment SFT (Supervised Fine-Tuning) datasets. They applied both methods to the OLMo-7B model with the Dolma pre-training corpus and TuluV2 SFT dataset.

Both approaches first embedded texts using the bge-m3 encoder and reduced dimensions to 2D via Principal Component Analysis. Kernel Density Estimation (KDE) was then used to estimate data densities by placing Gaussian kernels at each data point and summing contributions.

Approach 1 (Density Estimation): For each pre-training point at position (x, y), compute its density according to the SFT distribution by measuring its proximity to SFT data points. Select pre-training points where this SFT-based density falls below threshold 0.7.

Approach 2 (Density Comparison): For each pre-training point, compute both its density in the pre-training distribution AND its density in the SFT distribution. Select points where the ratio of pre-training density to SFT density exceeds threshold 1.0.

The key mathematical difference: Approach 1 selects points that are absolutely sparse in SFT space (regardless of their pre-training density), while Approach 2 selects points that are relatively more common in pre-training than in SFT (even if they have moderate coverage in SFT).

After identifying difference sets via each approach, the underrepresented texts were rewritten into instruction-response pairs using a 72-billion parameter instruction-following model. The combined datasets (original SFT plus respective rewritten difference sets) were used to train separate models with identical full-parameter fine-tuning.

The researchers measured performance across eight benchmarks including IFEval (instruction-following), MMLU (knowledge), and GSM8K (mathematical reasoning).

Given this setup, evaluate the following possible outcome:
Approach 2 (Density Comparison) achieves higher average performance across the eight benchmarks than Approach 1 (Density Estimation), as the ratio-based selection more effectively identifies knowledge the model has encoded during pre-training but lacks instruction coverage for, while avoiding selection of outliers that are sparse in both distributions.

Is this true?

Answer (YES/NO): YES